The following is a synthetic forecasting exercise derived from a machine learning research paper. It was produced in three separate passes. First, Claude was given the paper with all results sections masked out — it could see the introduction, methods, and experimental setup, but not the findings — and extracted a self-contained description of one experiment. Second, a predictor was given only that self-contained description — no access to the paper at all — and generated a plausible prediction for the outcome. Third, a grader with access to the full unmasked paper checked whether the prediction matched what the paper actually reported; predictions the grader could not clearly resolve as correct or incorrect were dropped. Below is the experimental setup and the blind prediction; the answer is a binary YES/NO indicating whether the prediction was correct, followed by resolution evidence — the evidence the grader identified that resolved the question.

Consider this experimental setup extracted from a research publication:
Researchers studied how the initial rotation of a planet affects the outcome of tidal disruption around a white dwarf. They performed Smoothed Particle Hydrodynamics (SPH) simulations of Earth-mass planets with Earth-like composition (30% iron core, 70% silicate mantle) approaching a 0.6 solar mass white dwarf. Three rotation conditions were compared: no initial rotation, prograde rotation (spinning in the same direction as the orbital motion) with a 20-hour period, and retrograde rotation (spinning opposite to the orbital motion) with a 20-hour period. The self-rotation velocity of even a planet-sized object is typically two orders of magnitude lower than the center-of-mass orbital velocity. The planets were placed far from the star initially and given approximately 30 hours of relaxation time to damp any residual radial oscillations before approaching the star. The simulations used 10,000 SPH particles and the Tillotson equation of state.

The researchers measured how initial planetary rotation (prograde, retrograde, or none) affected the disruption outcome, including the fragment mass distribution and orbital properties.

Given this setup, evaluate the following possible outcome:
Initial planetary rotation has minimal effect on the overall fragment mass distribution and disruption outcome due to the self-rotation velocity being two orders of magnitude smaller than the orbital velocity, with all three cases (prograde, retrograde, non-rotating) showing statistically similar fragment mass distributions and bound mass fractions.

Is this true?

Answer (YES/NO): NO